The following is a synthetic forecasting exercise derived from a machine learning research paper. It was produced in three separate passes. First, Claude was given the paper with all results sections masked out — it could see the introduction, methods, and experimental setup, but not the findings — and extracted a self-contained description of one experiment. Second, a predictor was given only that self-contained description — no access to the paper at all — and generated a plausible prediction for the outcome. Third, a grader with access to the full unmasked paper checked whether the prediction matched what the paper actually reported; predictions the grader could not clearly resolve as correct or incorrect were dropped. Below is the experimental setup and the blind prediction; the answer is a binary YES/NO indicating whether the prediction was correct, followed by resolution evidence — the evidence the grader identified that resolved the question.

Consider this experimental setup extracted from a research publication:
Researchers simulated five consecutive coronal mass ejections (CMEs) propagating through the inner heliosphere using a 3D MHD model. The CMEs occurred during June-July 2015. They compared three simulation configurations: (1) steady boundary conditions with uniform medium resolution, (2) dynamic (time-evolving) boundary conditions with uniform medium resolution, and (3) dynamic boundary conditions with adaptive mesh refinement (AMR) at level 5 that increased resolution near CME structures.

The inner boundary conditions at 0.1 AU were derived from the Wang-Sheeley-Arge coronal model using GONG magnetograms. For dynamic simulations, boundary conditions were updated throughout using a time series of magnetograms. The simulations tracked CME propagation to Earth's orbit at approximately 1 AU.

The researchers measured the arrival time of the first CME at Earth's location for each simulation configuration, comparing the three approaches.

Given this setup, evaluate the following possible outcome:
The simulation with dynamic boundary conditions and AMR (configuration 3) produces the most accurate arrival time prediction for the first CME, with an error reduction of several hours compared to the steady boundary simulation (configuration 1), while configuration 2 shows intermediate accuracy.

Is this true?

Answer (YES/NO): NO